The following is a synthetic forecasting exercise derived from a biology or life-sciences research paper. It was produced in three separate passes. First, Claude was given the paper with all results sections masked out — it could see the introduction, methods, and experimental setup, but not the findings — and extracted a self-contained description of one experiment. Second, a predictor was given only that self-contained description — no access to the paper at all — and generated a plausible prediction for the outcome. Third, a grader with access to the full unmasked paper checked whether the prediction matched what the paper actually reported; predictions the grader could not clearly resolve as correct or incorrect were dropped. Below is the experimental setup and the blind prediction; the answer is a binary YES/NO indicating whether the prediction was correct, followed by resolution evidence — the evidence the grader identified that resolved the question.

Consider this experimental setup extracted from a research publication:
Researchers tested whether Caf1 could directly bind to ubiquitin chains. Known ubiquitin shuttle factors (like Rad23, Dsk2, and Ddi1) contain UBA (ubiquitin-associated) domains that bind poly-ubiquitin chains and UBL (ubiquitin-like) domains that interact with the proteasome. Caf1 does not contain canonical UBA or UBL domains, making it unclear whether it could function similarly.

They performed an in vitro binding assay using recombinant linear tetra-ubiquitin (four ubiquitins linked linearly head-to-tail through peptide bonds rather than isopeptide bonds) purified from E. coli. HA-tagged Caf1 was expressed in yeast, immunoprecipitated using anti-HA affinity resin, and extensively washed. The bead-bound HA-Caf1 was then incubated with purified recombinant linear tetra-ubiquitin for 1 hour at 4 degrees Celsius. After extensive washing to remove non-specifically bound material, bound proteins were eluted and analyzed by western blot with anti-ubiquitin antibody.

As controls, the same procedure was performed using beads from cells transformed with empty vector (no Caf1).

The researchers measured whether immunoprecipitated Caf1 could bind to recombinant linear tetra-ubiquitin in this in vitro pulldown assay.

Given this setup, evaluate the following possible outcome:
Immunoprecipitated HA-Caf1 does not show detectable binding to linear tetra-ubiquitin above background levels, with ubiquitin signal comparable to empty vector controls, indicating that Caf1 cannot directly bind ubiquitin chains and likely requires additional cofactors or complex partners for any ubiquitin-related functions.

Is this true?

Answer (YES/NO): NO